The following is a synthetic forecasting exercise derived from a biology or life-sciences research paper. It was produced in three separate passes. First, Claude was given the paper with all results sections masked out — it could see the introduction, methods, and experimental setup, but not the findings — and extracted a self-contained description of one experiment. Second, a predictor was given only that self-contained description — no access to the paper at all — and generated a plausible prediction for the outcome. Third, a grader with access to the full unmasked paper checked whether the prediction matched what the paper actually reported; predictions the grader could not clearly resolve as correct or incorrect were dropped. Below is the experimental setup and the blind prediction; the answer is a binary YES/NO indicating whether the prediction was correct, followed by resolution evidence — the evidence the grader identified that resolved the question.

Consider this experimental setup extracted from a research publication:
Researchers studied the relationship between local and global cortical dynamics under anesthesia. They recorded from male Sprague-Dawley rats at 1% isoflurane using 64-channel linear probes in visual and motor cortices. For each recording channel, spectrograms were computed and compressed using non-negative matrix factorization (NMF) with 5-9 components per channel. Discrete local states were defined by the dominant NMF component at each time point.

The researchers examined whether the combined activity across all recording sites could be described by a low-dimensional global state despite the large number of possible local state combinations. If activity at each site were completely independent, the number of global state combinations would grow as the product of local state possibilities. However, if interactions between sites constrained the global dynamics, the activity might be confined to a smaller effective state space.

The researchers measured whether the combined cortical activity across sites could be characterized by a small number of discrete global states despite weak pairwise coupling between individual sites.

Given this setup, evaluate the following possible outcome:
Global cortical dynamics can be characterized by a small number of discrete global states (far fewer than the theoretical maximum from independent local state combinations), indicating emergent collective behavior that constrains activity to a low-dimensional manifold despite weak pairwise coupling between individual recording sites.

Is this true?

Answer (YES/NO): YES